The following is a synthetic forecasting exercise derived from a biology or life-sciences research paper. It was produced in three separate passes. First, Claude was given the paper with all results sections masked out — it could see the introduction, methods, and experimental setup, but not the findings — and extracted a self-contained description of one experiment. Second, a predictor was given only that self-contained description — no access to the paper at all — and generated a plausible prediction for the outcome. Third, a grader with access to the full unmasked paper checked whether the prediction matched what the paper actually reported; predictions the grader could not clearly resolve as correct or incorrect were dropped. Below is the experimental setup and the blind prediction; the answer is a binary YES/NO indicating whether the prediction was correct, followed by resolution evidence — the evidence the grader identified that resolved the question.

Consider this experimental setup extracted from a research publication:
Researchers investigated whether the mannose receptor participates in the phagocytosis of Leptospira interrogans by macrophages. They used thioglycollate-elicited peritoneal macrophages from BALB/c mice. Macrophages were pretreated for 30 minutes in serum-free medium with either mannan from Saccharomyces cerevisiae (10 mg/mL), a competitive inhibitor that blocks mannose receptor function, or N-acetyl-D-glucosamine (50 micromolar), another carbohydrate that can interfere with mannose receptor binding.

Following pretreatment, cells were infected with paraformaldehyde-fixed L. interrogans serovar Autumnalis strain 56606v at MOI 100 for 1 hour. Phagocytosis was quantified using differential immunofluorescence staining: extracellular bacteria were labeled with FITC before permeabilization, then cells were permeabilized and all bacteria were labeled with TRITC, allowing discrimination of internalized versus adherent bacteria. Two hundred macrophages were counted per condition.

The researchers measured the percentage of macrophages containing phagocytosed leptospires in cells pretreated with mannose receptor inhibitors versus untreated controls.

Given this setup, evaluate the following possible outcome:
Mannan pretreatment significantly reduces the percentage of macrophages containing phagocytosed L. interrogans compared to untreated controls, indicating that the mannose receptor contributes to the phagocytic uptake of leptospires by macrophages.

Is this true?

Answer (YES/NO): NO